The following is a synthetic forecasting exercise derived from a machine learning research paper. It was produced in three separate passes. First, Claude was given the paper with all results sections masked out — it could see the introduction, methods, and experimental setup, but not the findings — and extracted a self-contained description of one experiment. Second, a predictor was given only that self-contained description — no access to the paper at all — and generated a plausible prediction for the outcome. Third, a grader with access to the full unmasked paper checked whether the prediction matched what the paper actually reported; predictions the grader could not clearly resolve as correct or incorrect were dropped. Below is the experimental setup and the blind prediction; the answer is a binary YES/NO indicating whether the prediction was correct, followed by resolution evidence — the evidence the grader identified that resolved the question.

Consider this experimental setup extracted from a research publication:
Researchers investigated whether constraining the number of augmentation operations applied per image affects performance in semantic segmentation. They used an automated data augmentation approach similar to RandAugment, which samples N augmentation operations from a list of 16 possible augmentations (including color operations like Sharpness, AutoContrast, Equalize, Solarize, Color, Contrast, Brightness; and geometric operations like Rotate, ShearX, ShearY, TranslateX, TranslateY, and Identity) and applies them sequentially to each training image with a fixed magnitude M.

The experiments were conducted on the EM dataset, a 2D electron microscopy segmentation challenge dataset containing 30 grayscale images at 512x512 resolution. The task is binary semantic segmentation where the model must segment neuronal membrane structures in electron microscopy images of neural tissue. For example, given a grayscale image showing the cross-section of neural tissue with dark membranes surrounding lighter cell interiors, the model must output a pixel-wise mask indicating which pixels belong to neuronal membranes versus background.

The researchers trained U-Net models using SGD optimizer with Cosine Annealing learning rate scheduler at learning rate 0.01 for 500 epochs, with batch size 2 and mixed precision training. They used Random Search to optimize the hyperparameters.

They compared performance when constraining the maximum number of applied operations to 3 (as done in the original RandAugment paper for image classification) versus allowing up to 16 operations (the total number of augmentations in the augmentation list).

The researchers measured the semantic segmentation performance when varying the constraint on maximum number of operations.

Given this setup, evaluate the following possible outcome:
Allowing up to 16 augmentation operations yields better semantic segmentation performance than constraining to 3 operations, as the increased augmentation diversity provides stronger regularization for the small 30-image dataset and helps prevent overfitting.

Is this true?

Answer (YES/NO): YES